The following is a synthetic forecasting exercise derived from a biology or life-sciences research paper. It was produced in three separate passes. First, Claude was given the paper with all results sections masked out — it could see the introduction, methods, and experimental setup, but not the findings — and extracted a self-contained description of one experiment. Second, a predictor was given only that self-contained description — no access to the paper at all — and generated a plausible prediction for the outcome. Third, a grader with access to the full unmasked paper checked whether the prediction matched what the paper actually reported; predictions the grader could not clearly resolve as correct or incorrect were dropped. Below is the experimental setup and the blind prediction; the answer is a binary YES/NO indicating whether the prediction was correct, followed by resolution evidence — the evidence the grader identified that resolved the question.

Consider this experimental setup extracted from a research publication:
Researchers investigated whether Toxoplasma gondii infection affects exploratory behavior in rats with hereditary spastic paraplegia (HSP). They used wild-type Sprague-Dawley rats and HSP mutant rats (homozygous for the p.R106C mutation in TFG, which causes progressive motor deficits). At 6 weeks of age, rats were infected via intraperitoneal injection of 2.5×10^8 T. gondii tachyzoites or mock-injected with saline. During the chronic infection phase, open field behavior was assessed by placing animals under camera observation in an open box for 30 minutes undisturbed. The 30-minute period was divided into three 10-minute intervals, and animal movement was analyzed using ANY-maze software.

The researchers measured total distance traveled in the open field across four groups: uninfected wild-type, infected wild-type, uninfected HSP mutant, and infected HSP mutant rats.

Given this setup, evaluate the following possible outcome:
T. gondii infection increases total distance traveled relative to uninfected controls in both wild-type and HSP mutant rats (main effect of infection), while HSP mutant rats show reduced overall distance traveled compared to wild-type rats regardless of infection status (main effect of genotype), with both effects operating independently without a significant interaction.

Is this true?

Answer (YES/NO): NO